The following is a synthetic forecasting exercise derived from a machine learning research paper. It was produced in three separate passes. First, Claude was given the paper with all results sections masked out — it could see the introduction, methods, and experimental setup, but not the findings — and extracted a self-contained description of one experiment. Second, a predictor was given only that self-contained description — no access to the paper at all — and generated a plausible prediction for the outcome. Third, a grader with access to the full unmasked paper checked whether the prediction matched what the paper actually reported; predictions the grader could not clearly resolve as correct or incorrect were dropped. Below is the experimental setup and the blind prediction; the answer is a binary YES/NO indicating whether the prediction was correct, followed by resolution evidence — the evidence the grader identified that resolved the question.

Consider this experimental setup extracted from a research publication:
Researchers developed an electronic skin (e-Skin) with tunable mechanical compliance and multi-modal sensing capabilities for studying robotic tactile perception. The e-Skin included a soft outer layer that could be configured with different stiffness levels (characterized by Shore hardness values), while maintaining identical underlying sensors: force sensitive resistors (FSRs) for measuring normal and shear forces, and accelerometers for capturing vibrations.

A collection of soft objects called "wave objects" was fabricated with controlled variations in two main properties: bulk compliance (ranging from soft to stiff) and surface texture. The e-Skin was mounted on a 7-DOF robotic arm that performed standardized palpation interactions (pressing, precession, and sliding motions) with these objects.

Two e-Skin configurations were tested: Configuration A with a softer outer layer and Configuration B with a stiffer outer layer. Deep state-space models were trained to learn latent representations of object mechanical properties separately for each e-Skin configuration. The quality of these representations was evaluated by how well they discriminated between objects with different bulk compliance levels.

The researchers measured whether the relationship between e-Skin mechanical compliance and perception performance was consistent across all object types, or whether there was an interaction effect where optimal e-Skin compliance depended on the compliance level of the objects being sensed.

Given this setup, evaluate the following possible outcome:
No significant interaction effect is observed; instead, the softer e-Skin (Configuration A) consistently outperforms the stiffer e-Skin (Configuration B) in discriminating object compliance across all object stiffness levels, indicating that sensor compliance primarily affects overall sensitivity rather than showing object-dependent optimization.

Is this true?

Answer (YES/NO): NO